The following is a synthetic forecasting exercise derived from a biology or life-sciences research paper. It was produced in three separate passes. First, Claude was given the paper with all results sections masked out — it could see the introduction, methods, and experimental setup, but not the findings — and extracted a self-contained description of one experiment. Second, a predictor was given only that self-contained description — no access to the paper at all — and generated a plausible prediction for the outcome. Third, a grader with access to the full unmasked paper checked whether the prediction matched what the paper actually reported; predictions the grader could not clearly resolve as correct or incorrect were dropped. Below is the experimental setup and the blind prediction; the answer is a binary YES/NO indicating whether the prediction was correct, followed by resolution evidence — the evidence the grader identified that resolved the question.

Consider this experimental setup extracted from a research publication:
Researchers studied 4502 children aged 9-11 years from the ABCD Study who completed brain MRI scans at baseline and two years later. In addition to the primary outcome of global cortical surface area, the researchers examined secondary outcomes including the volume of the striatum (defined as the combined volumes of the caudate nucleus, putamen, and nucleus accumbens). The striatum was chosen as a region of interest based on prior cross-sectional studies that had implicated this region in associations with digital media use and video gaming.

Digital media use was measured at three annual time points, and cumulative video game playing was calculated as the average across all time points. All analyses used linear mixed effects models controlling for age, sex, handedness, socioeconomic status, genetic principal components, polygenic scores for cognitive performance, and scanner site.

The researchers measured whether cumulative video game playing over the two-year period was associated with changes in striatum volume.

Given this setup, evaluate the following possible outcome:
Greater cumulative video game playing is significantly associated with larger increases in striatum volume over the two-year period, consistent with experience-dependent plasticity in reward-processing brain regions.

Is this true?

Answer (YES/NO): NO